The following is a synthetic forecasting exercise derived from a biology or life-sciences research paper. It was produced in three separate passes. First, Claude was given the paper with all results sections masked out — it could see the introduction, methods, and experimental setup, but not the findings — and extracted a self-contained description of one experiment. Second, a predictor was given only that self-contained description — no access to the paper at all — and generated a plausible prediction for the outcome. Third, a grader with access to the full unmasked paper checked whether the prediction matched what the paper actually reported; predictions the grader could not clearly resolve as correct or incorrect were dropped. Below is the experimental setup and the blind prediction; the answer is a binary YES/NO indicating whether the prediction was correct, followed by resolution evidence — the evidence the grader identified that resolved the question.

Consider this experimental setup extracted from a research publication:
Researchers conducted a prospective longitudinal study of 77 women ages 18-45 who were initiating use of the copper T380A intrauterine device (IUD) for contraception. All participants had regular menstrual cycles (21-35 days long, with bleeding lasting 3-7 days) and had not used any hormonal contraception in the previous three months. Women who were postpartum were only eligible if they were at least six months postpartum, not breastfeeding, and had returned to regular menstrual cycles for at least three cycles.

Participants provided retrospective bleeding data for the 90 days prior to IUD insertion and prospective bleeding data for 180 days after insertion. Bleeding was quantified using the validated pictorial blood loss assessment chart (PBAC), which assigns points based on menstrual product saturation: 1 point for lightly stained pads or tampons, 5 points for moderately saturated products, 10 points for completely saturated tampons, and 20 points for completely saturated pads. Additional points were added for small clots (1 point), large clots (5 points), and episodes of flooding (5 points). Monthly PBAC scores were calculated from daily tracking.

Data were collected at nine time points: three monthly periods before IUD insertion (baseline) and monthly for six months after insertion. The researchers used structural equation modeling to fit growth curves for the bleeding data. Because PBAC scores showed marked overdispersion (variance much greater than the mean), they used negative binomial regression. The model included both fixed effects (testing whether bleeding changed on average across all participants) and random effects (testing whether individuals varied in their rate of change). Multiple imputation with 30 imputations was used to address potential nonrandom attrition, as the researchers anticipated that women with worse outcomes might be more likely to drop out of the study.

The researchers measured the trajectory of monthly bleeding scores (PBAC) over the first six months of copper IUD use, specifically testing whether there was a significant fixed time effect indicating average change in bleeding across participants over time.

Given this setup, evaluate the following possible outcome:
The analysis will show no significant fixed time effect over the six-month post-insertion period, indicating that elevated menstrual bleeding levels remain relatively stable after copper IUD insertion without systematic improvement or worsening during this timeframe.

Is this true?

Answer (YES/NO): NO